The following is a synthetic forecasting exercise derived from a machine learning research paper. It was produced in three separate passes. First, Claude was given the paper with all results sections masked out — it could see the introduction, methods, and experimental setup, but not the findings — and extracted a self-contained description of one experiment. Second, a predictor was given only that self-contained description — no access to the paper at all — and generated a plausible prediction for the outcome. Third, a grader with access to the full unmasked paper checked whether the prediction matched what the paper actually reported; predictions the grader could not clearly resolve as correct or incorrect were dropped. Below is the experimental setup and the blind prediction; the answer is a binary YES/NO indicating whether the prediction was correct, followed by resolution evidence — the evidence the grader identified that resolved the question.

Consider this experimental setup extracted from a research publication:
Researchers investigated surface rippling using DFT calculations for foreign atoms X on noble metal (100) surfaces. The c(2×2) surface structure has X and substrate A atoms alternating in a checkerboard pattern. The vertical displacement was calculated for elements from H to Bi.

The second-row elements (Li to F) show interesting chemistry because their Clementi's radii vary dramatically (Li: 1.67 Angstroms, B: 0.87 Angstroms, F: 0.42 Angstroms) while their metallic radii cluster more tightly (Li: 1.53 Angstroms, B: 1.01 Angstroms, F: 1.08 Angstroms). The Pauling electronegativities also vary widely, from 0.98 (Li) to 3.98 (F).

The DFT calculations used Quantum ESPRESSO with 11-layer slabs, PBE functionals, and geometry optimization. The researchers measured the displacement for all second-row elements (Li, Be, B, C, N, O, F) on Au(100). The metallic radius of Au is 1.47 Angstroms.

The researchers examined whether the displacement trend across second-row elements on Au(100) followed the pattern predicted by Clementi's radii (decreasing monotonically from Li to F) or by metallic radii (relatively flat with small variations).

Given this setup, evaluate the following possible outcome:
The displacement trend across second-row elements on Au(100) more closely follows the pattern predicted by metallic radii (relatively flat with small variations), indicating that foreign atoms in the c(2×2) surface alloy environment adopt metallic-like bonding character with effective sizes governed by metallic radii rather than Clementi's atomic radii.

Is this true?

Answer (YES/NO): NO